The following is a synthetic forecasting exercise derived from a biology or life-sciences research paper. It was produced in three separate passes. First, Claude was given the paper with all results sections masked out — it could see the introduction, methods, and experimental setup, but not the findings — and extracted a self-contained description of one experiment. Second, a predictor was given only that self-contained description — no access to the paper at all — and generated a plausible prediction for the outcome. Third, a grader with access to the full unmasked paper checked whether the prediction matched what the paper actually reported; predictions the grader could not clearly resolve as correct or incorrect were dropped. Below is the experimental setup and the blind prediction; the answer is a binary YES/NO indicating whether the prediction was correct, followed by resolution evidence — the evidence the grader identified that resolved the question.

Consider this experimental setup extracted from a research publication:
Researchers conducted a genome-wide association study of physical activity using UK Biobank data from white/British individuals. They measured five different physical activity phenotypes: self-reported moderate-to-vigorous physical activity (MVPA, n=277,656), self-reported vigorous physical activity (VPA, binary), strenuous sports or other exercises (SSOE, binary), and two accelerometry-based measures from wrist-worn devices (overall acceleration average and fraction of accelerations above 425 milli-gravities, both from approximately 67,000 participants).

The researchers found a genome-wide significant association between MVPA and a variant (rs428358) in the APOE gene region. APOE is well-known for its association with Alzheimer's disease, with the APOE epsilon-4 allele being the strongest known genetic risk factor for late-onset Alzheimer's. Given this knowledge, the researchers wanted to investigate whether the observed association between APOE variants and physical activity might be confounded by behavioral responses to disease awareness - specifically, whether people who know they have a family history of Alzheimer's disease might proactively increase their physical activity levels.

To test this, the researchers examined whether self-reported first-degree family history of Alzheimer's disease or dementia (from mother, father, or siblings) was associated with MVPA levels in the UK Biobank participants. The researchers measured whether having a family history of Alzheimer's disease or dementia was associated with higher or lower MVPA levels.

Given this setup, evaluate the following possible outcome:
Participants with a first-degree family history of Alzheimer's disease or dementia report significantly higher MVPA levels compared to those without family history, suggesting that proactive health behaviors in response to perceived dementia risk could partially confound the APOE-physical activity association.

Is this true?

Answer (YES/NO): NO